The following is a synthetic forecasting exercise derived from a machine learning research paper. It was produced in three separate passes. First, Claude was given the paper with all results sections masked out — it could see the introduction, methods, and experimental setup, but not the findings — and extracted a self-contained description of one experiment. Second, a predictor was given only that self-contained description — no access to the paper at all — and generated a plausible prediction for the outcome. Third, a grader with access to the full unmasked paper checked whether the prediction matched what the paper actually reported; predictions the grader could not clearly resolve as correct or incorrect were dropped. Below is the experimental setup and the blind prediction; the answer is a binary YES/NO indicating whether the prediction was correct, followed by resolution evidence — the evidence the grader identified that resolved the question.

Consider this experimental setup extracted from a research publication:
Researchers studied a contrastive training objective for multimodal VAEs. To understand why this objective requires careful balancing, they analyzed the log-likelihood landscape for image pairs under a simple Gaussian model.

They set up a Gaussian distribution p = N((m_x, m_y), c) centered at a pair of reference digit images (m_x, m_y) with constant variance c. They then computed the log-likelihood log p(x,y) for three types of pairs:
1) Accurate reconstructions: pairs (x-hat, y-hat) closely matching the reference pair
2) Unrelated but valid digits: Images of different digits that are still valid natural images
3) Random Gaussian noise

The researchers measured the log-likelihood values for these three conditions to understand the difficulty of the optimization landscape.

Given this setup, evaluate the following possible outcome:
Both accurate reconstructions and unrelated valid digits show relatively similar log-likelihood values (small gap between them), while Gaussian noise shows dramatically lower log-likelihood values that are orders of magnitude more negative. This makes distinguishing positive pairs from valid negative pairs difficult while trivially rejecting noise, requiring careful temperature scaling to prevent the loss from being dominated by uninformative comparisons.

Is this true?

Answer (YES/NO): NO